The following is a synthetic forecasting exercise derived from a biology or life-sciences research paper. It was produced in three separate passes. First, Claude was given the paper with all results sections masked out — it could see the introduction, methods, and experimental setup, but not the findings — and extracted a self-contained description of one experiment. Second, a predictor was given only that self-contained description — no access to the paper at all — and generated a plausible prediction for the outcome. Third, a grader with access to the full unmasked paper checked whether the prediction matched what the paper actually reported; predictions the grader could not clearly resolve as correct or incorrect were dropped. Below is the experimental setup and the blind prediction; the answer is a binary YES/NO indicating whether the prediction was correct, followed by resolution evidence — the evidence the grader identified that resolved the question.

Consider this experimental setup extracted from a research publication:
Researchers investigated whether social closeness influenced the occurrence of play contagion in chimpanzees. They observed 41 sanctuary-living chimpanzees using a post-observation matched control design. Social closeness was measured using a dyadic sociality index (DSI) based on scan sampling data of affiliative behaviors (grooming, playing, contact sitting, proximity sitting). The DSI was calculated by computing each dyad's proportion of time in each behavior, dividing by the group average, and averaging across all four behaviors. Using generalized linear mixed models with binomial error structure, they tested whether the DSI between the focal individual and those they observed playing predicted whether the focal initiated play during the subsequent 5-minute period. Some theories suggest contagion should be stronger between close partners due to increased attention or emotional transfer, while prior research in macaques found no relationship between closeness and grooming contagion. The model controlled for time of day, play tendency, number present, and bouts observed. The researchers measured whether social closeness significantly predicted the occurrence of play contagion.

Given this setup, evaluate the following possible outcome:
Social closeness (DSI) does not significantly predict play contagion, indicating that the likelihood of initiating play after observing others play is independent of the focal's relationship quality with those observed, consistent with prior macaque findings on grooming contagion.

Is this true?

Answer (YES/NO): YES